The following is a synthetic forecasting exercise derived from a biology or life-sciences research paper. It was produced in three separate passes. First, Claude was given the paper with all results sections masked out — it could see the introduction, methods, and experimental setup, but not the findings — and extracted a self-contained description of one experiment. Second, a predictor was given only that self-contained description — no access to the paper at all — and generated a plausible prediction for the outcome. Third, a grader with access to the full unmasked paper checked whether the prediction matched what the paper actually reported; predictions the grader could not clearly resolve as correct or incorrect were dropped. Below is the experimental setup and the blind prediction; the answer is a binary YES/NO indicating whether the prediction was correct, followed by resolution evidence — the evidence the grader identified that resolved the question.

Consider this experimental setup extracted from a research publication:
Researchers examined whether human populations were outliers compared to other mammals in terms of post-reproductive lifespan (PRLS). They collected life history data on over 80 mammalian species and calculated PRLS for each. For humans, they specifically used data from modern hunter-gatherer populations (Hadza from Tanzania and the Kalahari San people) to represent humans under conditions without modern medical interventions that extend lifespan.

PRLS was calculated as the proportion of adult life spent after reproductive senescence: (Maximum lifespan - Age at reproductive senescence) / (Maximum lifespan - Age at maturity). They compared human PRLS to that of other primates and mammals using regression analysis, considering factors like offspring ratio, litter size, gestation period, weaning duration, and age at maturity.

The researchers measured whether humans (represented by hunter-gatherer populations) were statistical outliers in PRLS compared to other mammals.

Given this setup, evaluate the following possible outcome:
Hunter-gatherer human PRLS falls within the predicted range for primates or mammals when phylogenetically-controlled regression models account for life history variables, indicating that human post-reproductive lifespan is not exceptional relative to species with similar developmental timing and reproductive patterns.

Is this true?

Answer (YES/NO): YES